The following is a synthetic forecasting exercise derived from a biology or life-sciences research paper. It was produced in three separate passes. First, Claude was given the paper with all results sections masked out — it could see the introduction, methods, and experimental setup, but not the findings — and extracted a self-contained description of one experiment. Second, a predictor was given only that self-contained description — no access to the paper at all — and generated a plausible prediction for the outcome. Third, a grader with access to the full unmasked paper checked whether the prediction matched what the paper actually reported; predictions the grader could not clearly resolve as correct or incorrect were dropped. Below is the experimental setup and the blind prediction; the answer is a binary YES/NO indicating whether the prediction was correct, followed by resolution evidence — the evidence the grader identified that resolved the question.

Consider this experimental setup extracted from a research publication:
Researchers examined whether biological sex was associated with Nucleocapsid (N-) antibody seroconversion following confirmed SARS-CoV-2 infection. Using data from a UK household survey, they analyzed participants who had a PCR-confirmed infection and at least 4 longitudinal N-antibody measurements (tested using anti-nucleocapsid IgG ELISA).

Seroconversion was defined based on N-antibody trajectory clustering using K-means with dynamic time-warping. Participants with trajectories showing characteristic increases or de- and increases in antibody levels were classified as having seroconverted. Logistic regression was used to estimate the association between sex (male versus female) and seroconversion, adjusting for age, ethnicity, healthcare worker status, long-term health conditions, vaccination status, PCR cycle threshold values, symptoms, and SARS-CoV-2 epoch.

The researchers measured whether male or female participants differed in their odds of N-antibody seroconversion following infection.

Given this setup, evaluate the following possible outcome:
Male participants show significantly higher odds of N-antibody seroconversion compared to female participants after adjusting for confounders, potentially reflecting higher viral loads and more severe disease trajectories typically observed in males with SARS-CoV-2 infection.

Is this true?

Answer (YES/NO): NO